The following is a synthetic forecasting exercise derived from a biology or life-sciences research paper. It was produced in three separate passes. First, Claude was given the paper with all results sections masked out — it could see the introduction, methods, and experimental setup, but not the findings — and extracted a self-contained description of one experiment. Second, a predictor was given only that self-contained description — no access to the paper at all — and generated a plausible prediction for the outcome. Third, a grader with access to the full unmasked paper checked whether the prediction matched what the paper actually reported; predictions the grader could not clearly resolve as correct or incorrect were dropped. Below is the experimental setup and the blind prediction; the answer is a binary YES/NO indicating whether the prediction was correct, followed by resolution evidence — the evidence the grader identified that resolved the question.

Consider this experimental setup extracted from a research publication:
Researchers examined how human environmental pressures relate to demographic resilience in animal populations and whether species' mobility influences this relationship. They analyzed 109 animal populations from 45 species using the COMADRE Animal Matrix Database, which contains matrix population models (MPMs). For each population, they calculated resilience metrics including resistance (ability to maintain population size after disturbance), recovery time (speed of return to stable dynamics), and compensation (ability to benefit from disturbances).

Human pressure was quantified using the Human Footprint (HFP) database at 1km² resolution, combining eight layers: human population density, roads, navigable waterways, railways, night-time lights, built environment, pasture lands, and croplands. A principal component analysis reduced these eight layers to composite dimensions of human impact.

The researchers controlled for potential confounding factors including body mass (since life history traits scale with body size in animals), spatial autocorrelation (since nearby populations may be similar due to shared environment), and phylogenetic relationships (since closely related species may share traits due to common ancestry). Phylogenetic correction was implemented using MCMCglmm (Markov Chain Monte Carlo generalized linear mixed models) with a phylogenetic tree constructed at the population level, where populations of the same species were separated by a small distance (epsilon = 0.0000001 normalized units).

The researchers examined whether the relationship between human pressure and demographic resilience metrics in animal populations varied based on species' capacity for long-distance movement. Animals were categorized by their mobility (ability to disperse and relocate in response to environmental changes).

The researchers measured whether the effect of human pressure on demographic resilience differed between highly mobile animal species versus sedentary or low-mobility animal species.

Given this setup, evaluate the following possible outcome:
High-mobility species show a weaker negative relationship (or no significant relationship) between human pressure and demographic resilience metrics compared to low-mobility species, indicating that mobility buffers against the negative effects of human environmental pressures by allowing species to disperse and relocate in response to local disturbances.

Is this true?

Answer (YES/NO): NO